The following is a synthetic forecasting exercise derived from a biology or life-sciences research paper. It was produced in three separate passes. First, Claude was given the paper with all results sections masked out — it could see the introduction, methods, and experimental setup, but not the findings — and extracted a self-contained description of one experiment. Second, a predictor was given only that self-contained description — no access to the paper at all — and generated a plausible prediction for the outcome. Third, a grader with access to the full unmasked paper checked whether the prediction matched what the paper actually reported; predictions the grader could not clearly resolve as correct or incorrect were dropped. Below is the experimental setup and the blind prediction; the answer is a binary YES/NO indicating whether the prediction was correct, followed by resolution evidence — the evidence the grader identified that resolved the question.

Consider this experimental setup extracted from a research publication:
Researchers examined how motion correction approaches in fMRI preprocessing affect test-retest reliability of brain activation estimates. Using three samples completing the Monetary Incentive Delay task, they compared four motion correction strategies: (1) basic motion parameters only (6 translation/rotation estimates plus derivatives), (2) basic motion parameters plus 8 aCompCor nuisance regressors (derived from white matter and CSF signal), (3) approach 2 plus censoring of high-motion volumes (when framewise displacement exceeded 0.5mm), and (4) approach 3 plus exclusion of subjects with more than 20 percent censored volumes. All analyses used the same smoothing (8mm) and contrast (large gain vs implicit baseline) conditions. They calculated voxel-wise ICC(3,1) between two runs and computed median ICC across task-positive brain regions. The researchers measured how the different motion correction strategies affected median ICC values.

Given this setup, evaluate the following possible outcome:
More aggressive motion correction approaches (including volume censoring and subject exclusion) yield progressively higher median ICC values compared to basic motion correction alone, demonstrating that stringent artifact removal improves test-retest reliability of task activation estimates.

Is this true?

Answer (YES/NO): NO